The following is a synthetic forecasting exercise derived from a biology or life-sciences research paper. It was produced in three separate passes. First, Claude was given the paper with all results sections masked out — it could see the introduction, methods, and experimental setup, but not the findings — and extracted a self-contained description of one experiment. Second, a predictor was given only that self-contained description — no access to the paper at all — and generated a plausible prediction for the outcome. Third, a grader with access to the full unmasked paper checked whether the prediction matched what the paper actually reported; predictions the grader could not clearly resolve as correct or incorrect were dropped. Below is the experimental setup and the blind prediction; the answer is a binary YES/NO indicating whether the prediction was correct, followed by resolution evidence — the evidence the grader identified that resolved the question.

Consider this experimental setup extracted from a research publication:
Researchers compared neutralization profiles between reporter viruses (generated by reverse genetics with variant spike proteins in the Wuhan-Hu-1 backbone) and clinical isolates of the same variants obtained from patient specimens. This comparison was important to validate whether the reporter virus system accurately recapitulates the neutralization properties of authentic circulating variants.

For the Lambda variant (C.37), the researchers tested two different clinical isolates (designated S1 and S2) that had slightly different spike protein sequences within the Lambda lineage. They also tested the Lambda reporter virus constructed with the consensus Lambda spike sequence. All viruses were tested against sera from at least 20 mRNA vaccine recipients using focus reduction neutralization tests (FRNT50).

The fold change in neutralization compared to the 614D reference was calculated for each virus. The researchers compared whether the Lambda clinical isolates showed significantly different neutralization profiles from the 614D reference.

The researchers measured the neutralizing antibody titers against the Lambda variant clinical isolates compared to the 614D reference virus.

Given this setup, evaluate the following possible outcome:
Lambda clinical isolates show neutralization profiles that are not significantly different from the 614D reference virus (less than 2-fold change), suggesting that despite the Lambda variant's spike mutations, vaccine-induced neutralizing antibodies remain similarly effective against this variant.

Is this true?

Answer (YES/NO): YES